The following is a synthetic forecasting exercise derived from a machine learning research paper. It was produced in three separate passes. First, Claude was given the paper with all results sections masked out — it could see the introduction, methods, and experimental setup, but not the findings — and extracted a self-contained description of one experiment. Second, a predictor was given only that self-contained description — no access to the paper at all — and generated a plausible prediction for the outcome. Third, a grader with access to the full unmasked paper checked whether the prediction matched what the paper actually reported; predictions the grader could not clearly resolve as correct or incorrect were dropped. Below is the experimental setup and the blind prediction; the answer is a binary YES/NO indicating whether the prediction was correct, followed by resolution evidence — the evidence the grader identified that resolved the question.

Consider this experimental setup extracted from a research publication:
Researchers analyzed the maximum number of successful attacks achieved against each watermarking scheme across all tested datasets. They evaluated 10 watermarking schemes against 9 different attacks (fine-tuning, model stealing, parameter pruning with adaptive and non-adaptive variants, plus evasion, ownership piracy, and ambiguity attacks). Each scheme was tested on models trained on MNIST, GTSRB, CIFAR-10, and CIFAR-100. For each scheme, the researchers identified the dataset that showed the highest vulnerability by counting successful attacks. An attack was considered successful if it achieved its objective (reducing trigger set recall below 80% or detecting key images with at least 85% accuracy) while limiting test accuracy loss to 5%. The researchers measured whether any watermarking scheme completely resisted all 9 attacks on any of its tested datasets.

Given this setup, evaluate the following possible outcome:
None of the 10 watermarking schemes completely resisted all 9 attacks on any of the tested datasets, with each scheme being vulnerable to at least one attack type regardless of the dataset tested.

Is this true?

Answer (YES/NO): NO